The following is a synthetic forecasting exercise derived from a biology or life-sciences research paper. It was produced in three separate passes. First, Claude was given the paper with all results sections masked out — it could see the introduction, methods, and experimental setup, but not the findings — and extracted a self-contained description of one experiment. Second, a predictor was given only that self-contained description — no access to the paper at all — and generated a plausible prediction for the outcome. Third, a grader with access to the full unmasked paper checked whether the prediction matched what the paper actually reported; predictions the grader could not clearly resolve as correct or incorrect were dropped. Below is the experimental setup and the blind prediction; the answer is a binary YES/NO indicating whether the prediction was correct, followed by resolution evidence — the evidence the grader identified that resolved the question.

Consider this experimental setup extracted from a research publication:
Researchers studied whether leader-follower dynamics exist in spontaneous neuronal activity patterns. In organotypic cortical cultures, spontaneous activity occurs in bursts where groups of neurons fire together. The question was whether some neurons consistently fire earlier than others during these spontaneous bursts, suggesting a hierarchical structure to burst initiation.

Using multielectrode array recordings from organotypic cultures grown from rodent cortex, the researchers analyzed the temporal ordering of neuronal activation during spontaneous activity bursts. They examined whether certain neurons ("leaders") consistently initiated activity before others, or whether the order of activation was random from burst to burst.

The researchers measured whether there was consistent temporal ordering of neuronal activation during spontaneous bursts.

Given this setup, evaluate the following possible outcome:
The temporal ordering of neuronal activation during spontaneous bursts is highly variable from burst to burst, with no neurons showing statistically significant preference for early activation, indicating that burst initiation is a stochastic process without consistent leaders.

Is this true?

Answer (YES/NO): NO